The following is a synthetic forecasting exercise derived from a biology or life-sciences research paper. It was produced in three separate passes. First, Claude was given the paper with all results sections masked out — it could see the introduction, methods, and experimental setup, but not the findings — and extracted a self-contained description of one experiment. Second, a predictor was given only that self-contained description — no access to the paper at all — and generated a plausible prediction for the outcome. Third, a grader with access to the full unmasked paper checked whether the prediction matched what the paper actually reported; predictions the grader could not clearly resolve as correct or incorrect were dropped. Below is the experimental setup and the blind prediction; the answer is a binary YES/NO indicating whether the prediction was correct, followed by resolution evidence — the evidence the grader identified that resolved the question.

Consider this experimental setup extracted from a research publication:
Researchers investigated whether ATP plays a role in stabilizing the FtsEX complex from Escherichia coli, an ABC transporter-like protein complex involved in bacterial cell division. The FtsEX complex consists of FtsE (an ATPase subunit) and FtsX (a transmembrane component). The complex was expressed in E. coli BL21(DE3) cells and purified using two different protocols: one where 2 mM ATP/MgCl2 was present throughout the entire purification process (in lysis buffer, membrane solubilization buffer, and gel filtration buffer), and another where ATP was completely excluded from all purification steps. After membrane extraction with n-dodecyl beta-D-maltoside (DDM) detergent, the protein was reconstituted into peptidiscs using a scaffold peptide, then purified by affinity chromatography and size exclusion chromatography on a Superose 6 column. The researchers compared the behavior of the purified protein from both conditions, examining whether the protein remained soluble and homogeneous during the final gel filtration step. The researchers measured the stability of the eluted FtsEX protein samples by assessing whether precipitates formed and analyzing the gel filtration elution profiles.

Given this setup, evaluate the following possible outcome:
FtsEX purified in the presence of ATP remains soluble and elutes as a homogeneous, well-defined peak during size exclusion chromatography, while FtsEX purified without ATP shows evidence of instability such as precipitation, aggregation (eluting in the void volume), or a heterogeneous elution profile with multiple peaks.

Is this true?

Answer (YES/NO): YES